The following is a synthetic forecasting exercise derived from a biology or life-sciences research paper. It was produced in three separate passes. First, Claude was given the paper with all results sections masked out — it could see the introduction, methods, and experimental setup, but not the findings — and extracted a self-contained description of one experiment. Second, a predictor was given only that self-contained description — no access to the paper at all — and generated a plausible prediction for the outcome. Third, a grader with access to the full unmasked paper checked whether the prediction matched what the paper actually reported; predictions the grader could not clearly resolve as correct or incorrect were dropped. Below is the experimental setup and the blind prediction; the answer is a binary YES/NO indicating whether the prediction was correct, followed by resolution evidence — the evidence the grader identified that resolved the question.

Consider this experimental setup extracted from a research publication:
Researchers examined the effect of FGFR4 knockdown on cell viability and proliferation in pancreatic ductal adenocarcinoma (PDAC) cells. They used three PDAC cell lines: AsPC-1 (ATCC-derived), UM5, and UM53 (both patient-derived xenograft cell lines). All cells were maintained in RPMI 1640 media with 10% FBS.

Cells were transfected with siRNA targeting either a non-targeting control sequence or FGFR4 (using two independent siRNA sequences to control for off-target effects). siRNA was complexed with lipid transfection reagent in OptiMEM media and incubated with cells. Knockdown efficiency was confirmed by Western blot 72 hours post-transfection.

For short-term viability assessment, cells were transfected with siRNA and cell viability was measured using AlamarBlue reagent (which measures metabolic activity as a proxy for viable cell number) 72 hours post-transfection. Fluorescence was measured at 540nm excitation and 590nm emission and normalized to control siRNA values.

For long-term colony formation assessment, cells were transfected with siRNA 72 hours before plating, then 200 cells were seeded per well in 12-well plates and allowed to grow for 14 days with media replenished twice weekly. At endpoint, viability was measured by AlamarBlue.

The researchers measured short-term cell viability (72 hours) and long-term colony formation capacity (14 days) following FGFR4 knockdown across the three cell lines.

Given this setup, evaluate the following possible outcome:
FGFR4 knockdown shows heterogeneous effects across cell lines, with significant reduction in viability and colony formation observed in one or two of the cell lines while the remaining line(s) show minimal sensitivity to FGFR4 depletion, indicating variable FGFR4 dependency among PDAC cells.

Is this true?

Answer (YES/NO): NO